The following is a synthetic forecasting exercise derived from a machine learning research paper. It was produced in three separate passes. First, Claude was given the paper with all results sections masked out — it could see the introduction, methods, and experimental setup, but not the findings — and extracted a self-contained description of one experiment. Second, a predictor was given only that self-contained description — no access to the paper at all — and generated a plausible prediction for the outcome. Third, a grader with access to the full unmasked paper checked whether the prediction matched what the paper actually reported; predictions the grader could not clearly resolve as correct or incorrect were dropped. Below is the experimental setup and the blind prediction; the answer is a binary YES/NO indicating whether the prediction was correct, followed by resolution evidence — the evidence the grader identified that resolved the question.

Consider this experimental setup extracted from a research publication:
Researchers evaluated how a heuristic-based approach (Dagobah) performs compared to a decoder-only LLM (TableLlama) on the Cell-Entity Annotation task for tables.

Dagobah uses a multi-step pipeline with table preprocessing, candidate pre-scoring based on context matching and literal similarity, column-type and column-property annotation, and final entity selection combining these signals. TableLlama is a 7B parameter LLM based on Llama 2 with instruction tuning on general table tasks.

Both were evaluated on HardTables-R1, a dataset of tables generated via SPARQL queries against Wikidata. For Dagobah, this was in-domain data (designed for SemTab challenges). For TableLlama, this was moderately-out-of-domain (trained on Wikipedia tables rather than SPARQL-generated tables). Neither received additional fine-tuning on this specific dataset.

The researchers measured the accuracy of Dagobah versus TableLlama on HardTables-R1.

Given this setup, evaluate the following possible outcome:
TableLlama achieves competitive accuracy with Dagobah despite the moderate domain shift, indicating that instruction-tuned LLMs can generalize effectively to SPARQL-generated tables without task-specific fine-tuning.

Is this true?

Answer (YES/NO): YES